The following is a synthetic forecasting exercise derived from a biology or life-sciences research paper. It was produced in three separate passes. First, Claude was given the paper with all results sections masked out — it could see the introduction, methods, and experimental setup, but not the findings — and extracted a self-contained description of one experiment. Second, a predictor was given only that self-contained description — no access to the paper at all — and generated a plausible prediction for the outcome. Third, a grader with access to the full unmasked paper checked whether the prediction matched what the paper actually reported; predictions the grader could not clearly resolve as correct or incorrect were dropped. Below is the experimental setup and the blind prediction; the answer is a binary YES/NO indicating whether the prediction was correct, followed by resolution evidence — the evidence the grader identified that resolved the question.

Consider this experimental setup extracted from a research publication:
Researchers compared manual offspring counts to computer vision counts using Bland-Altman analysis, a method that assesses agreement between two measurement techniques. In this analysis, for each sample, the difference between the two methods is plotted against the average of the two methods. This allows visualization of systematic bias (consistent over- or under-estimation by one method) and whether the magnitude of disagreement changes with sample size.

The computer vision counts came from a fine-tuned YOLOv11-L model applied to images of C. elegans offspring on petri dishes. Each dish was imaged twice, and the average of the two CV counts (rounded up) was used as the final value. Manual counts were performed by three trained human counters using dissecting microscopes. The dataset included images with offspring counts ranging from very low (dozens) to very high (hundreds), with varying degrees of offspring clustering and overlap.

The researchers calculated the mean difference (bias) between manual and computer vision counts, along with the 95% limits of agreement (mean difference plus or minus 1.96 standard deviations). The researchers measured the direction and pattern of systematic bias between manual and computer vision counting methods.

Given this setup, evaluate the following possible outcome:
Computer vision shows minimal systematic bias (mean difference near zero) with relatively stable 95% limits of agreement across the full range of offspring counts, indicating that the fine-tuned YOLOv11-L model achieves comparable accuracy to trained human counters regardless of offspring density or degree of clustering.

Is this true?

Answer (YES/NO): NO